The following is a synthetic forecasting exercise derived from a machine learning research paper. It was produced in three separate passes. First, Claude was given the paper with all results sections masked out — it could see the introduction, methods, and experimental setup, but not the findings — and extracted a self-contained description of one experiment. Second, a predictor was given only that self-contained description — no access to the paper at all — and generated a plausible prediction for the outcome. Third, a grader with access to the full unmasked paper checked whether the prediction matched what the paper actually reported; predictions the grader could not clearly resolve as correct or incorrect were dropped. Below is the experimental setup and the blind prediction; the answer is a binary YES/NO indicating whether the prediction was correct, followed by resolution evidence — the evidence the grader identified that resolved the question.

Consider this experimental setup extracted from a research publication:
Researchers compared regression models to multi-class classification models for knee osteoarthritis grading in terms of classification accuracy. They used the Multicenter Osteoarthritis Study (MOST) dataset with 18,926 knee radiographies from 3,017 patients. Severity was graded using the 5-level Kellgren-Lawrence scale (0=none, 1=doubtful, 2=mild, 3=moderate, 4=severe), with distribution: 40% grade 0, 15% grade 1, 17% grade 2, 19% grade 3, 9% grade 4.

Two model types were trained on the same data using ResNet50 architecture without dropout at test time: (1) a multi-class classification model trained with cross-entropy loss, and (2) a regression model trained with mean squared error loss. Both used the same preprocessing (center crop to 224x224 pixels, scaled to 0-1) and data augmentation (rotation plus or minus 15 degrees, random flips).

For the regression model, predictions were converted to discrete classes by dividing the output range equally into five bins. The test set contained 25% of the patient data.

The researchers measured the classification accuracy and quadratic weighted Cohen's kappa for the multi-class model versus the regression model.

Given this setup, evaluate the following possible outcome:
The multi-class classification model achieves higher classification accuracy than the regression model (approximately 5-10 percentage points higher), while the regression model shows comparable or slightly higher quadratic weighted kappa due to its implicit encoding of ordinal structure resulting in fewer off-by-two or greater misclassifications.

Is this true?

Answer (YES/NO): NO